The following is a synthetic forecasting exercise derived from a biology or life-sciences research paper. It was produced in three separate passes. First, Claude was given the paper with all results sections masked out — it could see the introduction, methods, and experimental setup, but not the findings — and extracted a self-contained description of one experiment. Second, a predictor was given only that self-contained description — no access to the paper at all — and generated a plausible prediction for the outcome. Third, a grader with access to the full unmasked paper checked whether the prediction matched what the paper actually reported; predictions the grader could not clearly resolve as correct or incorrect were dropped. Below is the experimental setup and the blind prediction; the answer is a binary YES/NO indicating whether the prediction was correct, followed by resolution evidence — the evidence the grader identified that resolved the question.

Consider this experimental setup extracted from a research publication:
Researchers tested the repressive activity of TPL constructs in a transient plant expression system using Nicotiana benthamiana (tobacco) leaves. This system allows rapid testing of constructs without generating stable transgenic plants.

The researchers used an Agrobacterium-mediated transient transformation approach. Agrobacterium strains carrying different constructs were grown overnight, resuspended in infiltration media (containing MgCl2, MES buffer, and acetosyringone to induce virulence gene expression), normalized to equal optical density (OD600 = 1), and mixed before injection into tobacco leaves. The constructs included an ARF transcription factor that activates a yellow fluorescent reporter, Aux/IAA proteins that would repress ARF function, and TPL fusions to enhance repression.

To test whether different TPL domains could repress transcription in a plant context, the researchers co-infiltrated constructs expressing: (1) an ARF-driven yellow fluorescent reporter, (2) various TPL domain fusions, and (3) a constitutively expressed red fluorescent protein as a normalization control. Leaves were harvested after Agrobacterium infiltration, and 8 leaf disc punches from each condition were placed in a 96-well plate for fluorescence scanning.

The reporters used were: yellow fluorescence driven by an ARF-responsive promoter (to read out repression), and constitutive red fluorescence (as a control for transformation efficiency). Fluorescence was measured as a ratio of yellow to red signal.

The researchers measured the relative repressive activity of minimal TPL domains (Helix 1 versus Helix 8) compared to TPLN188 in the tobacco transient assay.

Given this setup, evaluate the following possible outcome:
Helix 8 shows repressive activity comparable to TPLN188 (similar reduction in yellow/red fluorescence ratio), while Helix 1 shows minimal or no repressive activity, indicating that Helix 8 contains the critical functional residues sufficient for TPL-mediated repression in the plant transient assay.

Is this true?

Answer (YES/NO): NO